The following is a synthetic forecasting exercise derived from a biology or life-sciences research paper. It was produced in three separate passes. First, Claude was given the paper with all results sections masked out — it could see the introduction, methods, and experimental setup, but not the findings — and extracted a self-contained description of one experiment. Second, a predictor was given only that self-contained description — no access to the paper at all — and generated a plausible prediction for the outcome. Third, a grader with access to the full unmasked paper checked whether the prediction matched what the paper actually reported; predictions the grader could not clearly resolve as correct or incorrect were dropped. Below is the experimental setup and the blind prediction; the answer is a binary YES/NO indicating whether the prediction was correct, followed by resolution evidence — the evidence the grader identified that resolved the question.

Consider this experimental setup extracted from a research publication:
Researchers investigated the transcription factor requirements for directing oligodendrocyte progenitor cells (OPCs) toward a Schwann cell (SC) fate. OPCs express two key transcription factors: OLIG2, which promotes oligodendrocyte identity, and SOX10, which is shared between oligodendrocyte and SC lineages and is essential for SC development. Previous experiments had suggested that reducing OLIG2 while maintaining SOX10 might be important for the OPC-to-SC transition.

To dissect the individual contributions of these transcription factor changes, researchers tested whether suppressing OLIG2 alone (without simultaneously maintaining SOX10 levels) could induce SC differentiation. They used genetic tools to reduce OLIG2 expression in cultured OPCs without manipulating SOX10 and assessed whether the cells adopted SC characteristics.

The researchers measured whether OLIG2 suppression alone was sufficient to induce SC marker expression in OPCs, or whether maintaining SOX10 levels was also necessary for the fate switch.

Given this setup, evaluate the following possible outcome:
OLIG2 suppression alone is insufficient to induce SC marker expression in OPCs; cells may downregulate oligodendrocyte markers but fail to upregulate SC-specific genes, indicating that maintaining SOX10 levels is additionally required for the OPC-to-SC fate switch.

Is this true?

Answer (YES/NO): YES